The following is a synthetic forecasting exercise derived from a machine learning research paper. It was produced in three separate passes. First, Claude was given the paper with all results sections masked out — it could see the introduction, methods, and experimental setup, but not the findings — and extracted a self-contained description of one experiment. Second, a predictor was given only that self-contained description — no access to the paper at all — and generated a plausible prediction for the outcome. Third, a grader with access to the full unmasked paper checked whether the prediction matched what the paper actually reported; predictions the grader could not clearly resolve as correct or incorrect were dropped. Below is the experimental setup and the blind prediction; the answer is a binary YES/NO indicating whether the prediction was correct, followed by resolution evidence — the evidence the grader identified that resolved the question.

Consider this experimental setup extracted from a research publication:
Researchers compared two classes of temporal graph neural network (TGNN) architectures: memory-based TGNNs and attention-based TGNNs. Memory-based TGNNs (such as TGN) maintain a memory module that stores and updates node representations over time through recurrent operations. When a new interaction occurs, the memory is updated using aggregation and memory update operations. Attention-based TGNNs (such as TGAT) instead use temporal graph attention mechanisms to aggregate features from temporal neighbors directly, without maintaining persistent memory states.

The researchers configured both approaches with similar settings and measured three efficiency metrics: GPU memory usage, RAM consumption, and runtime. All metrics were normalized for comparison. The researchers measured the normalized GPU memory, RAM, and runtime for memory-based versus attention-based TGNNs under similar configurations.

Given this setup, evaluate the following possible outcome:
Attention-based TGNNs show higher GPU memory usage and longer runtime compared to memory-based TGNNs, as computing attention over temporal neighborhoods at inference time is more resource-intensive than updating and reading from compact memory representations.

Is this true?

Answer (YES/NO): NO